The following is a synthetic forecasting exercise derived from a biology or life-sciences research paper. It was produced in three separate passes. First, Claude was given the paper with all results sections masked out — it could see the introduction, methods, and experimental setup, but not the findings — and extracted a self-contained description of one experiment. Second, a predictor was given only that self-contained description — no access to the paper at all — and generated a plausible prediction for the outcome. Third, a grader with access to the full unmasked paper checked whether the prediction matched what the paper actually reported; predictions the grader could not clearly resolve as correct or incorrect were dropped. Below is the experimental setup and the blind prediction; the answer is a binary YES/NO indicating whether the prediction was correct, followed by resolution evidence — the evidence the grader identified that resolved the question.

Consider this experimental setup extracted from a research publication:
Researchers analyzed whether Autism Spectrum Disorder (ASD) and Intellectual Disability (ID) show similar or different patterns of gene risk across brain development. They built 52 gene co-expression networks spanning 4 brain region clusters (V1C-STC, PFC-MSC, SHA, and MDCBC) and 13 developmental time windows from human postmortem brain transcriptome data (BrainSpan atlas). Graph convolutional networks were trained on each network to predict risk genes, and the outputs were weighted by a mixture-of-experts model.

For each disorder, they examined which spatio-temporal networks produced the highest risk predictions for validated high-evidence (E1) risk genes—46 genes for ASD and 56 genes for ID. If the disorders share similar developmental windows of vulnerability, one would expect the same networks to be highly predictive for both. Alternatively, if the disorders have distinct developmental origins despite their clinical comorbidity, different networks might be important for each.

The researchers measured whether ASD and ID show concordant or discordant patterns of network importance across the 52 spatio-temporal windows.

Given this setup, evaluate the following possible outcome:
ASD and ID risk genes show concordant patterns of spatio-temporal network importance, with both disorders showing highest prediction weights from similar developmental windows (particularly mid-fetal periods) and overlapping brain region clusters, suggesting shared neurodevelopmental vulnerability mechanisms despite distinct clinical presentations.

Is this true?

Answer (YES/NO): NO